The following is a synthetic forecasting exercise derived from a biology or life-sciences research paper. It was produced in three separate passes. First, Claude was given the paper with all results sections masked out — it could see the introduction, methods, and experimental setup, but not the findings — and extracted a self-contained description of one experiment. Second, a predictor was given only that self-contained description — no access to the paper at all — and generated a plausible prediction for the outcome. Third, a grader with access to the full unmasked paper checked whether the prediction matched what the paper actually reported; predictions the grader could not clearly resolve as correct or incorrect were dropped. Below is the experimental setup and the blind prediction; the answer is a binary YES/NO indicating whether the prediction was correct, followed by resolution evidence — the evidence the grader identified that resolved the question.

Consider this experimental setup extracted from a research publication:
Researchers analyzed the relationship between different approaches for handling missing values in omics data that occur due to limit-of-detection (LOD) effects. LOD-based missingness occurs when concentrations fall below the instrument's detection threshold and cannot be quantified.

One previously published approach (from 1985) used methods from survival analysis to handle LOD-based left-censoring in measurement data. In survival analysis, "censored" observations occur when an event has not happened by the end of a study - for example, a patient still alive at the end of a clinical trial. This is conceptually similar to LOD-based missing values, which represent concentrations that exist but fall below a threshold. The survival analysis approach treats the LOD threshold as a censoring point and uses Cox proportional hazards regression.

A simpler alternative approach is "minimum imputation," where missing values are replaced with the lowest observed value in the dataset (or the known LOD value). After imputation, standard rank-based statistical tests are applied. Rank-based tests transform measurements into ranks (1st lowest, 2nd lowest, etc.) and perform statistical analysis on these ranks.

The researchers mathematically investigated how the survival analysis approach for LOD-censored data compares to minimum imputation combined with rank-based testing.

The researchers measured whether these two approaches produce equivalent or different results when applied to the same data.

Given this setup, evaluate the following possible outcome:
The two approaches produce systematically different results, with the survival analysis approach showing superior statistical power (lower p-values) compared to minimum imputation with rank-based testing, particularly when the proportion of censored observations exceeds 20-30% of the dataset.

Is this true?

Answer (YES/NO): NO